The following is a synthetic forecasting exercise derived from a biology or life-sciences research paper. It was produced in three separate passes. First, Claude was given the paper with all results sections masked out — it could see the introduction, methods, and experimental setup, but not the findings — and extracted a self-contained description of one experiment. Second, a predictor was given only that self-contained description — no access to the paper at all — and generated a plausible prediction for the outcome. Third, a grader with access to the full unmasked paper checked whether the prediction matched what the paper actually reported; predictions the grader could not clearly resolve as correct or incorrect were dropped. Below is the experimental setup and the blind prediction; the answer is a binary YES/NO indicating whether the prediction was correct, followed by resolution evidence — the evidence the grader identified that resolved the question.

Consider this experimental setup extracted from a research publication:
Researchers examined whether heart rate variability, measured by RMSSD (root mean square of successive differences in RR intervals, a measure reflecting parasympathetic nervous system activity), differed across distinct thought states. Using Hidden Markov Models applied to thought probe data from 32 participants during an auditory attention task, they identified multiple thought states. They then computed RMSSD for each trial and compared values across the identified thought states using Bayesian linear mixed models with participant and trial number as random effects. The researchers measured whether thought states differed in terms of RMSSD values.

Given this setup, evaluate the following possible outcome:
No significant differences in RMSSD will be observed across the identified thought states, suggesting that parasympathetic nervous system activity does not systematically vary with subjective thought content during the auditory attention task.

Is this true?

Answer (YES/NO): YES